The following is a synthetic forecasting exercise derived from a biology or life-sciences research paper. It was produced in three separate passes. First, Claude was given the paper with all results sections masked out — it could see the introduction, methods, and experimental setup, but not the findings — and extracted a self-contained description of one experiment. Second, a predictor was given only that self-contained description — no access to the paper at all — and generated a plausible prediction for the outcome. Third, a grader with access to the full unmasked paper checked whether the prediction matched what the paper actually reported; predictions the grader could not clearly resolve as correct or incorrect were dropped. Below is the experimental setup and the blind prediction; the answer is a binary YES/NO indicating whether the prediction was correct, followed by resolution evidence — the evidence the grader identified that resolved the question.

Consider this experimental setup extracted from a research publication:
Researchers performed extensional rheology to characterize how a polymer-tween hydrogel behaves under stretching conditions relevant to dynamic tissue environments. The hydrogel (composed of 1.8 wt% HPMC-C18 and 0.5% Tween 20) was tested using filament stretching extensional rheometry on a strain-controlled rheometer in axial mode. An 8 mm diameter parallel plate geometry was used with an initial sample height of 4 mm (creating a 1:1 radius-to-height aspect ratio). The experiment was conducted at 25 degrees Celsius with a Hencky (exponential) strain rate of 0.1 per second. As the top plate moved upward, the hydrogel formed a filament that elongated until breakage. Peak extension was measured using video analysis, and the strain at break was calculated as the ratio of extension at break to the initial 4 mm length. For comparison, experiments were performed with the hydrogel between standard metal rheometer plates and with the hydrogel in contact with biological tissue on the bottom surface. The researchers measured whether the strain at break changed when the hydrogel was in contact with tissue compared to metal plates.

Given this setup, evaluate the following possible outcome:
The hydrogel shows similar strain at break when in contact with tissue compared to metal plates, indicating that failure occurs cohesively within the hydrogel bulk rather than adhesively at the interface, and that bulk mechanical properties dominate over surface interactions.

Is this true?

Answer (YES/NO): YES